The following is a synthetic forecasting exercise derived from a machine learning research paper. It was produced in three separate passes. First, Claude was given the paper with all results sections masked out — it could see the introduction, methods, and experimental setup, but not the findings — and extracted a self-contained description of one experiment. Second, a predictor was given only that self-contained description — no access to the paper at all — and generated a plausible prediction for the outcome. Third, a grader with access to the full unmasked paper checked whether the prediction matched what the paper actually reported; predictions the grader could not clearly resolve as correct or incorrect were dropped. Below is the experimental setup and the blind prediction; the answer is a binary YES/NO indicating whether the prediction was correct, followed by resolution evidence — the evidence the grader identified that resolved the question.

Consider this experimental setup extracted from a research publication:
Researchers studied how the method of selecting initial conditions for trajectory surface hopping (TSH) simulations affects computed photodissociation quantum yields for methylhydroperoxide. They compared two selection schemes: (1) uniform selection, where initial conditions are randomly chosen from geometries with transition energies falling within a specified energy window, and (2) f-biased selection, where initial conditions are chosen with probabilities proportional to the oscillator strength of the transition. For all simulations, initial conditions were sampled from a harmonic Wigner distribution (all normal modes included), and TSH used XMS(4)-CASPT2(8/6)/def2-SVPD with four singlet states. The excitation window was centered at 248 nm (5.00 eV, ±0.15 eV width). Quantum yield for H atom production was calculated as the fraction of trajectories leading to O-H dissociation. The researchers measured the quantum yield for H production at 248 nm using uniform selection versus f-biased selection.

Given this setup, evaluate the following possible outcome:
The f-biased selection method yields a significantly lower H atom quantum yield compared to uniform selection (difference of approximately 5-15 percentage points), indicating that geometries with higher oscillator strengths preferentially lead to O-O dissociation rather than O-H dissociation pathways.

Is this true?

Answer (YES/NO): NO